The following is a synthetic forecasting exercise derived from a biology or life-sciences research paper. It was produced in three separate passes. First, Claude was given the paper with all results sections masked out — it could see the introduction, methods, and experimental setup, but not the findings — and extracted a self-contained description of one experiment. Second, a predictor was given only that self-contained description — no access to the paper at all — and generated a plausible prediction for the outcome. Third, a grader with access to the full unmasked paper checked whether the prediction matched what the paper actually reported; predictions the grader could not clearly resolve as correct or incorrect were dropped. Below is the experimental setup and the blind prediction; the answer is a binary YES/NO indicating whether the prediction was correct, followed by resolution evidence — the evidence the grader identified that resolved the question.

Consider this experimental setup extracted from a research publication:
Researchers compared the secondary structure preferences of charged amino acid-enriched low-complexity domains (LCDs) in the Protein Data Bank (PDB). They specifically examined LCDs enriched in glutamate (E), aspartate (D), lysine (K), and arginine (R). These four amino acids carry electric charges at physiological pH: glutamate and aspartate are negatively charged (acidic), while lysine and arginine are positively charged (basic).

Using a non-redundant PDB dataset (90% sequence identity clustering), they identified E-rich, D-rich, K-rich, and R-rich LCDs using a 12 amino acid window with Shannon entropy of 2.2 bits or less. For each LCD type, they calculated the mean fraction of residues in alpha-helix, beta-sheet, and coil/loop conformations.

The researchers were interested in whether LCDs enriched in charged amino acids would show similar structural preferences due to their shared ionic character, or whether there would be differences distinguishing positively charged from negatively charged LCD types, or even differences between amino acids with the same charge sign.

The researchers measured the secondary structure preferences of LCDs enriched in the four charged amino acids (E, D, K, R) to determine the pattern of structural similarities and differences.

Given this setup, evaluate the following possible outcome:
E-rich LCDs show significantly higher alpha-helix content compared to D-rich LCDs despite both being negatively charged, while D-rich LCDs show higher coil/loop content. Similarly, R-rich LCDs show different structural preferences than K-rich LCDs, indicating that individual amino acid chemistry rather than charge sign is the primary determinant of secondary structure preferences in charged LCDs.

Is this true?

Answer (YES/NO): NO